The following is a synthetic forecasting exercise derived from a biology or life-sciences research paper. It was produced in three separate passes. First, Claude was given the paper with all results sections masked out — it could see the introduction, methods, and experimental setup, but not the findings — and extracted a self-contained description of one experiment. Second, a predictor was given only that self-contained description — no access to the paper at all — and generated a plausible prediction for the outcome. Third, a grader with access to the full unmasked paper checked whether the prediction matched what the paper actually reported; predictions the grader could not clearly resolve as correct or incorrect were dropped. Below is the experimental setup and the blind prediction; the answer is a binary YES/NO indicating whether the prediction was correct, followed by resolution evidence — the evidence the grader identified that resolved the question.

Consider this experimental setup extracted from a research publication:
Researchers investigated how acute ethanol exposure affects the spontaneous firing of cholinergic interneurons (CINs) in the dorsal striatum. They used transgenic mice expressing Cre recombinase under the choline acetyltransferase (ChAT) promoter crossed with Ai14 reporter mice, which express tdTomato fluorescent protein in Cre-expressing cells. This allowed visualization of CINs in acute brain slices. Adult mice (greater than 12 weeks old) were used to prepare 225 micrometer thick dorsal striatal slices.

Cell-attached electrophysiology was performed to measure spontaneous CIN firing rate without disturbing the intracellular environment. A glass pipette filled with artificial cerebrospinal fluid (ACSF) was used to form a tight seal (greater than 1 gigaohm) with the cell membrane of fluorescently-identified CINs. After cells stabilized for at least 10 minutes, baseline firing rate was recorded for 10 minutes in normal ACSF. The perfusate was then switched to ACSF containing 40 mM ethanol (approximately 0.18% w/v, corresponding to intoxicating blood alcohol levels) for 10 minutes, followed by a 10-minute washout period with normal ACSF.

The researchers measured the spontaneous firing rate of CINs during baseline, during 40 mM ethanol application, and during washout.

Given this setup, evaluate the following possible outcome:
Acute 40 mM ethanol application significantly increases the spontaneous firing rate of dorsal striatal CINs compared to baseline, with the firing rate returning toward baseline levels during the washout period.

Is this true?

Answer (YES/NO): NO